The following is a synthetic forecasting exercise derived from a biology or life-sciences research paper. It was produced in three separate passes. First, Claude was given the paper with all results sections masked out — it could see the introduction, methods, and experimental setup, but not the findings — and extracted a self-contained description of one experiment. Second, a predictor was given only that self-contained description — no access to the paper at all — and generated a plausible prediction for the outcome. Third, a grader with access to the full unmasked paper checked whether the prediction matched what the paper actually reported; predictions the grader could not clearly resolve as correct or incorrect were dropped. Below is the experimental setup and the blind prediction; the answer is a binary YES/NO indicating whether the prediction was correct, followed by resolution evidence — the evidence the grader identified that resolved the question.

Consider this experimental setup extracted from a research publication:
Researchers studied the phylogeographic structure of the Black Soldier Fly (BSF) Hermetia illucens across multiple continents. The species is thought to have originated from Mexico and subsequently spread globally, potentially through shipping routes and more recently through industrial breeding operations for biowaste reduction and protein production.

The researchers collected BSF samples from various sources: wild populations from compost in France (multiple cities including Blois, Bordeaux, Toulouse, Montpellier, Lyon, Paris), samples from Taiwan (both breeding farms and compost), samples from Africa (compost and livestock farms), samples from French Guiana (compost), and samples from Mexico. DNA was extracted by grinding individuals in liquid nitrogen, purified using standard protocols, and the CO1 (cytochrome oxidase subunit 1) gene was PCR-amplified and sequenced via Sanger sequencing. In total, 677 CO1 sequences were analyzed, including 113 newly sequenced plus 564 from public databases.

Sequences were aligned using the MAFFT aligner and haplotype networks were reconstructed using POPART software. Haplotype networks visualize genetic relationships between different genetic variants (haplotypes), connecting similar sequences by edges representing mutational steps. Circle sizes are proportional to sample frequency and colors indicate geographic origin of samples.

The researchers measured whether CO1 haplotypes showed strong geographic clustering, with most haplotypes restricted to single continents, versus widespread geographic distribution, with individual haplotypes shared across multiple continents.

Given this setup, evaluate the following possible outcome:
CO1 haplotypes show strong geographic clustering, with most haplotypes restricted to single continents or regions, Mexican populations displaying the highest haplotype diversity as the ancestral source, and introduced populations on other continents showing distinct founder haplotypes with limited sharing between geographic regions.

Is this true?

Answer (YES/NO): NO